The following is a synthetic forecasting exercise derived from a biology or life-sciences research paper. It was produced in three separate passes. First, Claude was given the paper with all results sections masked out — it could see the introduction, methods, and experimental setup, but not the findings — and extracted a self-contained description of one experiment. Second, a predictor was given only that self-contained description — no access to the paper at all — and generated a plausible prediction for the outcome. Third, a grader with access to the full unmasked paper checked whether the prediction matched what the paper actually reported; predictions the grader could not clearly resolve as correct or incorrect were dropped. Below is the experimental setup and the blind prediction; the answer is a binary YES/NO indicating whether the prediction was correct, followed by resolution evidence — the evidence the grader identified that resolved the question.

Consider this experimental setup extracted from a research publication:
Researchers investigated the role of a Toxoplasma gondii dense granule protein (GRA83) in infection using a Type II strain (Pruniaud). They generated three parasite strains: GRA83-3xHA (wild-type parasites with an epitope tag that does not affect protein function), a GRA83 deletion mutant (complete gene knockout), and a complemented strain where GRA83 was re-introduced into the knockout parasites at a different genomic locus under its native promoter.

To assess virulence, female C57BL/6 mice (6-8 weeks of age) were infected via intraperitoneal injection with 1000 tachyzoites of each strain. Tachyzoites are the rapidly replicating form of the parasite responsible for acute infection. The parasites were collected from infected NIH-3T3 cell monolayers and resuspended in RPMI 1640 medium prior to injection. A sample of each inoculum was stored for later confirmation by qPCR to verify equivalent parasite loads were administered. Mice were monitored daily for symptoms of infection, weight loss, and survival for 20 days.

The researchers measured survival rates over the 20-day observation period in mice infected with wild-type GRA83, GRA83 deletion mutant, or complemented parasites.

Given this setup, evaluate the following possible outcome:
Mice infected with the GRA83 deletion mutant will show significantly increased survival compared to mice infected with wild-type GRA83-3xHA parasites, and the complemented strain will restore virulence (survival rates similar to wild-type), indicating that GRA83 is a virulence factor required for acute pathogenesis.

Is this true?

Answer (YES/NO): NO